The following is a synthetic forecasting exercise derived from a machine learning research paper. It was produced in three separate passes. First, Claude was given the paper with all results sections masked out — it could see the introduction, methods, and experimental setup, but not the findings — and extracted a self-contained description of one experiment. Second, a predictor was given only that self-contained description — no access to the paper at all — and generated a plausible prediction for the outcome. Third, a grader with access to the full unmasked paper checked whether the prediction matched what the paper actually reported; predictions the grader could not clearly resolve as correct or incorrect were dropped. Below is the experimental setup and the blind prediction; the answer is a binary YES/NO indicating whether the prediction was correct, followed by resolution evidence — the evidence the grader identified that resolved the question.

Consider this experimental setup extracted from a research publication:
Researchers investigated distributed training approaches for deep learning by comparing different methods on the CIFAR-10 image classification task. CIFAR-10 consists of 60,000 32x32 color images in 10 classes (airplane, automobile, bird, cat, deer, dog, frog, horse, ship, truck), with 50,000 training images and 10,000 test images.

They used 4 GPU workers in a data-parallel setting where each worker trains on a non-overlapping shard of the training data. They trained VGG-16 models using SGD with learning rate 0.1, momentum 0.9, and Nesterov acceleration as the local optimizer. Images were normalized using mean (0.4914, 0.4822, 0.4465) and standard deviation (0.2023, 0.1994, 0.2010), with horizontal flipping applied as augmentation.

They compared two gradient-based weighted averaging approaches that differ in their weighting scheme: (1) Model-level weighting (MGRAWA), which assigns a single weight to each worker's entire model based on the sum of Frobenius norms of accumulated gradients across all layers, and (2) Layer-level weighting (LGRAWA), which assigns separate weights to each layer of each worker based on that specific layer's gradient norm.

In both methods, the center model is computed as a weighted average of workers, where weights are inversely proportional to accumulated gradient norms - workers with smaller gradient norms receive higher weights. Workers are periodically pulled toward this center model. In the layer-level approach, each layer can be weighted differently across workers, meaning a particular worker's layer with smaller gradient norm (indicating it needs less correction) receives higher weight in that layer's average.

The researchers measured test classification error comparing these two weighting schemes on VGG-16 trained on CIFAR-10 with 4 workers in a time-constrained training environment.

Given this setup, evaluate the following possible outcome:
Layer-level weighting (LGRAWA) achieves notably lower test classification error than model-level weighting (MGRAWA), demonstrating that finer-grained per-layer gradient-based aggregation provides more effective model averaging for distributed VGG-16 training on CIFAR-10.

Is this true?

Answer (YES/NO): NO